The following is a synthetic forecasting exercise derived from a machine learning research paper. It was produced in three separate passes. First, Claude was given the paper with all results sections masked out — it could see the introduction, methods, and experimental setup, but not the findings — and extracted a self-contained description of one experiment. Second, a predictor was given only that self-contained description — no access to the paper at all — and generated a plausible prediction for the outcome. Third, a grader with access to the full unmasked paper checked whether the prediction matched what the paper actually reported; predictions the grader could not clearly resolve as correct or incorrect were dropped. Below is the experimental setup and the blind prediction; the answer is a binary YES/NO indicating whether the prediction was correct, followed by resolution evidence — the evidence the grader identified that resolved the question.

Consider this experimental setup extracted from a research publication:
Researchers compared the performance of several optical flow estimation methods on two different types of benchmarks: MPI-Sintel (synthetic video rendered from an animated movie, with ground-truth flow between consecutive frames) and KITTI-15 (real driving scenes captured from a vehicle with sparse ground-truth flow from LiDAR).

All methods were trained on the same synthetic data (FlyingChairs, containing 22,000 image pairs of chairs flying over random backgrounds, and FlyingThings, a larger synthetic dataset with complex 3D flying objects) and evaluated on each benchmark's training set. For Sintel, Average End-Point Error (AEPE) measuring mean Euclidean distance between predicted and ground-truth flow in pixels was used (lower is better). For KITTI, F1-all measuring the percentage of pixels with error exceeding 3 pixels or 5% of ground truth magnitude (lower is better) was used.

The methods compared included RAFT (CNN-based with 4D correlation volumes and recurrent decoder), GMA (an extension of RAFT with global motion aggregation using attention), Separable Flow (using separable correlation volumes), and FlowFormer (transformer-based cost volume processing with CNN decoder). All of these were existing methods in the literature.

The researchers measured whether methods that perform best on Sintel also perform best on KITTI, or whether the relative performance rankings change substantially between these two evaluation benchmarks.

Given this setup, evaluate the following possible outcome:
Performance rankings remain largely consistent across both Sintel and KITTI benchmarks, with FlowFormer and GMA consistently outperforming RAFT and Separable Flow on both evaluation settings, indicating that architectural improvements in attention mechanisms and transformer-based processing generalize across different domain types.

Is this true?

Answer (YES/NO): NO